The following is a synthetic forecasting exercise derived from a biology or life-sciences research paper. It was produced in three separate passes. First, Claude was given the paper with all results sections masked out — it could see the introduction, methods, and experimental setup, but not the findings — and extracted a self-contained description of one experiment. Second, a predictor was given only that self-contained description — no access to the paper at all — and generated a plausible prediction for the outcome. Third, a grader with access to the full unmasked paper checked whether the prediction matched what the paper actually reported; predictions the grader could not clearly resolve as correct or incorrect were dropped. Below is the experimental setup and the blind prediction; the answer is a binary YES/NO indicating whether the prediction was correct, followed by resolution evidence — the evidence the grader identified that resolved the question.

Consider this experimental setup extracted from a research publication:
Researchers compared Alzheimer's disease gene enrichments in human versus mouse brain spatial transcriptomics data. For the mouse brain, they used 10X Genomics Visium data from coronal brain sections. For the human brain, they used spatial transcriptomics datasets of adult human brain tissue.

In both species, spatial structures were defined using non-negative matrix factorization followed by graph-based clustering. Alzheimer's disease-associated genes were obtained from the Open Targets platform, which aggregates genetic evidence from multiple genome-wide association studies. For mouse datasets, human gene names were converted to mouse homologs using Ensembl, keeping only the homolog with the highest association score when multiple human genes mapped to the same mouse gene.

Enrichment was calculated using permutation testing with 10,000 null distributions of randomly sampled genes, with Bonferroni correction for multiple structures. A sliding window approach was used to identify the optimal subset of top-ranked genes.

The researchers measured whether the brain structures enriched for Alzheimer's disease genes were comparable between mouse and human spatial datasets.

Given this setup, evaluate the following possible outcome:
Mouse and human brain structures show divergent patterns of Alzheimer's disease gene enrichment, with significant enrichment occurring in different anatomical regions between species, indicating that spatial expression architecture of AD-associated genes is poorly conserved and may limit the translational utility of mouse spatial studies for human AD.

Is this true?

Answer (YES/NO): NO